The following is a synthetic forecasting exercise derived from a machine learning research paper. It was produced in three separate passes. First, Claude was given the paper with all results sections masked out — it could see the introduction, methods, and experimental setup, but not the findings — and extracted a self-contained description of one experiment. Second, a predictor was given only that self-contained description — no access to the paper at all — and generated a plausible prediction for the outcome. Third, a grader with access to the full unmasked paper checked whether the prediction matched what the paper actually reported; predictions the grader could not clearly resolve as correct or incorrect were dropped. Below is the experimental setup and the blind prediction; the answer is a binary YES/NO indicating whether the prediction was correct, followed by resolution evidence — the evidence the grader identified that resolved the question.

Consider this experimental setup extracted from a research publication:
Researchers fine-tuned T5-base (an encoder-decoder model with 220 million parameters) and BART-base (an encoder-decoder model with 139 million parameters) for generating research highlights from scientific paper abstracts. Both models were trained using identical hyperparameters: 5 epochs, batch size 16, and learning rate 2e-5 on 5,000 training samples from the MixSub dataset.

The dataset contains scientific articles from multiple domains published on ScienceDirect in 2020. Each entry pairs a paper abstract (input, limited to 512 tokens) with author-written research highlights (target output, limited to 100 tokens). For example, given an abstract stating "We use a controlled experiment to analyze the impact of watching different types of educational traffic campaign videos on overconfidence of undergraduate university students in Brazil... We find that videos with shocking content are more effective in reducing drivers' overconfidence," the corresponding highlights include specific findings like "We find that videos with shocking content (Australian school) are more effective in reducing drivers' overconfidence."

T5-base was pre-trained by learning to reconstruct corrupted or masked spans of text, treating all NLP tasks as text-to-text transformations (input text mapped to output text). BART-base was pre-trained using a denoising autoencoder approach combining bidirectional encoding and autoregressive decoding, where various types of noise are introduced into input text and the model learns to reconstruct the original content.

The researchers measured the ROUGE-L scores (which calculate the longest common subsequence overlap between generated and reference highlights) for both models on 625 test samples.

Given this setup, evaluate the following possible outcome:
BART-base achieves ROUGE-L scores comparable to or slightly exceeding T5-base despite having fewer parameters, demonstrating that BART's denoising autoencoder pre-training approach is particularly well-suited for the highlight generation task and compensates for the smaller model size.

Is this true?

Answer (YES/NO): NO